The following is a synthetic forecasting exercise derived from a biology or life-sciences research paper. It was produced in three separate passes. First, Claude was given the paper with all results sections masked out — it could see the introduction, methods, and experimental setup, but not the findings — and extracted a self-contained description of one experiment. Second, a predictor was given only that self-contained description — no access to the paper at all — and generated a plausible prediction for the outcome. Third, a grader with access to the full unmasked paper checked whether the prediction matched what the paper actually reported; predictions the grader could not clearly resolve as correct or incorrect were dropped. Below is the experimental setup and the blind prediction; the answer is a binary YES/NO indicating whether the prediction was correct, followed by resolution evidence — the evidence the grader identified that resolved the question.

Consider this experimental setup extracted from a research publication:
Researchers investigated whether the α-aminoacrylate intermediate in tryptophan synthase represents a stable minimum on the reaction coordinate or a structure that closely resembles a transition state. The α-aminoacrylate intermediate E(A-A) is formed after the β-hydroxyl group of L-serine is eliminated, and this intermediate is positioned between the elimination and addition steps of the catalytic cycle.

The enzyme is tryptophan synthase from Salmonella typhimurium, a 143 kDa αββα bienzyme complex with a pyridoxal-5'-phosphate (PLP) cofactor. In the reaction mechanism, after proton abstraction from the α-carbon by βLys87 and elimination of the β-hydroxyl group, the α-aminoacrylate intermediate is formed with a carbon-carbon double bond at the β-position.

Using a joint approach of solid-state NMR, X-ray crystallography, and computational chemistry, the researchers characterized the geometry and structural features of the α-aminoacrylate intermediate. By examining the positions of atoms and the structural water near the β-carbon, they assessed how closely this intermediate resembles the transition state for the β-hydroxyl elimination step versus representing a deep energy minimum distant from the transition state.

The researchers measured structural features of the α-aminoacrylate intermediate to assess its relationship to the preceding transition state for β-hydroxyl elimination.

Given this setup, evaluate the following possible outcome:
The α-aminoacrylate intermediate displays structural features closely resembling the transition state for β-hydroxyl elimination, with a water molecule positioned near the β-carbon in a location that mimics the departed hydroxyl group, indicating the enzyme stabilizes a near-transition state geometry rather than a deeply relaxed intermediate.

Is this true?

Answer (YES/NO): YES